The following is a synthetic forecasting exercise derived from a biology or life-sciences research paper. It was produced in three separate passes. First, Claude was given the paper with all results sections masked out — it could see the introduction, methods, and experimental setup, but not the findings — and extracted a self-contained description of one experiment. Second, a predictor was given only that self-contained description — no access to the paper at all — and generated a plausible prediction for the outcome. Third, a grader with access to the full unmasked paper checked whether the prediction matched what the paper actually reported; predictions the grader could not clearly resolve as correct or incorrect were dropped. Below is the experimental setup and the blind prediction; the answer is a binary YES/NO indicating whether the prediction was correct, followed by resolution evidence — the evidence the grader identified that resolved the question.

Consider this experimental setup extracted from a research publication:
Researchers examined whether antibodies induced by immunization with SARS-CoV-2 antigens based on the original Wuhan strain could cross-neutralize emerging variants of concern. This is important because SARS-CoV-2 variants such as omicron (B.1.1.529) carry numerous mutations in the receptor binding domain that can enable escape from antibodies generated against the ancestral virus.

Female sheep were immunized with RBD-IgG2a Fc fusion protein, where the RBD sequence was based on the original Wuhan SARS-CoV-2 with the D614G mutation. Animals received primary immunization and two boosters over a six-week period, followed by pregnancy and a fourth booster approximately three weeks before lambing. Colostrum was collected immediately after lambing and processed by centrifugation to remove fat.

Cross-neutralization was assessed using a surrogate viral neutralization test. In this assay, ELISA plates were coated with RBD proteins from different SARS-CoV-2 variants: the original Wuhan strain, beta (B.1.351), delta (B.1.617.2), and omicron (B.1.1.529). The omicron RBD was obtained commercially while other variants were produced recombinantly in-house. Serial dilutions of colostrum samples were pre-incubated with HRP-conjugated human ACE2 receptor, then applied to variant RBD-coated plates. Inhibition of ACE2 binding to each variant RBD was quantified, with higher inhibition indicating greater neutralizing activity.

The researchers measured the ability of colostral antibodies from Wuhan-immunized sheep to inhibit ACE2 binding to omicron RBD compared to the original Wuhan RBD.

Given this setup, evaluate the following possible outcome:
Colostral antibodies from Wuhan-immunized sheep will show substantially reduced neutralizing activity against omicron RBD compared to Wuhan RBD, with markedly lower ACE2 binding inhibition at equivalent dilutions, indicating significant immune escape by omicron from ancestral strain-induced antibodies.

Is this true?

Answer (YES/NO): NO